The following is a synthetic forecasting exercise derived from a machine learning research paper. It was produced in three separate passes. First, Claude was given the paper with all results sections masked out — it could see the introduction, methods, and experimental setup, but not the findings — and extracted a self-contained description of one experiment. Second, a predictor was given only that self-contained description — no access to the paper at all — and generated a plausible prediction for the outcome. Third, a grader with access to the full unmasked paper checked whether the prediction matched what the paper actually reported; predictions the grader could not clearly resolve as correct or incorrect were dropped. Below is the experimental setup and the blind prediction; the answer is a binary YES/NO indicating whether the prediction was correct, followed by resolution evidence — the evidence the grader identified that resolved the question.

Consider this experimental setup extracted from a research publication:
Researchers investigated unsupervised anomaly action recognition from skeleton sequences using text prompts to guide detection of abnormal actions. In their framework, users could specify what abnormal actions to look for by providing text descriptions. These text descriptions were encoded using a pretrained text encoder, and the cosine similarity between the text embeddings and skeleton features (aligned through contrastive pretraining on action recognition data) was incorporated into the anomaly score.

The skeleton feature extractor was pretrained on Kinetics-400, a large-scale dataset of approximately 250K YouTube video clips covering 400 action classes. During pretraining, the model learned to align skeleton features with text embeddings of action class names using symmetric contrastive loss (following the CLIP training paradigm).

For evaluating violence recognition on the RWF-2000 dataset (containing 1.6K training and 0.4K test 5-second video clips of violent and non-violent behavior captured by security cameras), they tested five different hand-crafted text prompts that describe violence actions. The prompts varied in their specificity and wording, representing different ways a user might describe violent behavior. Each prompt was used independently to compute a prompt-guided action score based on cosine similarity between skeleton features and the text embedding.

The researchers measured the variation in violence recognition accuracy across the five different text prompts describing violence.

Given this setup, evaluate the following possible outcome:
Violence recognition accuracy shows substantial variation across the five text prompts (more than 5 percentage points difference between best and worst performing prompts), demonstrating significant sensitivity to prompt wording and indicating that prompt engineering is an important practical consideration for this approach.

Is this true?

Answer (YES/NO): NO